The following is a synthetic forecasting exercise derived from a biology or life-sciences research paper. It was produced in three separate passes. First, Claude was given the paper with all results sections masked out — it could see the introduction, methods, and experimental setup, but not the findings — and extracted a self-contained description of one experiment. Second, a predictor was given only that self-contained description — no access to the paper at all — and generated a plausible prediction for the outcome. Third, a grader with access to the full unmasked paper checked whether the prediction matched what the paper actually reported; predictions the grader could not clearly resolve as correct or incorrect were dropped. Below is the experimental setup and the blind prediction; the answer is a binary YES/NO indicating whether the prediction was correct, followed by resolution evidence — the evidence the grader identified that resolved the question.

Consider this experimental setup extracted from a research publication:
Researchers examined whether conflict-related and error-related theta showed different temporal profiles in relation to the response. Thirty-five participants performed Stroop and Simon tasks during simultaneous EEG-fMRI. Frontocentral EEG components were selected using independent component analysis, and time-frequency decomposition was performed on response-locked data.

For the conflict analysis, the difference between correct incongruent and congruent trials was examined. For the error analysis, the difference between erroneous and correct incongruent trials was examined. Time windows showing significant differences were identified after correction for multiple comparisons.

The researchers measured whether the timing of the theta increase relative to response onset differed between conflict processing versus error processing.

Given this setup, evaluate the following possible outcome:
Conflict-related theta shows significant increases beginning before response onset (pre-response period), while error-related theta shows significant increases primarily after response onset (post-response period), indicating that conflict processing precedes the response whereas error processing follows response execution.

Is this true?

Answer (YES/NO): YES